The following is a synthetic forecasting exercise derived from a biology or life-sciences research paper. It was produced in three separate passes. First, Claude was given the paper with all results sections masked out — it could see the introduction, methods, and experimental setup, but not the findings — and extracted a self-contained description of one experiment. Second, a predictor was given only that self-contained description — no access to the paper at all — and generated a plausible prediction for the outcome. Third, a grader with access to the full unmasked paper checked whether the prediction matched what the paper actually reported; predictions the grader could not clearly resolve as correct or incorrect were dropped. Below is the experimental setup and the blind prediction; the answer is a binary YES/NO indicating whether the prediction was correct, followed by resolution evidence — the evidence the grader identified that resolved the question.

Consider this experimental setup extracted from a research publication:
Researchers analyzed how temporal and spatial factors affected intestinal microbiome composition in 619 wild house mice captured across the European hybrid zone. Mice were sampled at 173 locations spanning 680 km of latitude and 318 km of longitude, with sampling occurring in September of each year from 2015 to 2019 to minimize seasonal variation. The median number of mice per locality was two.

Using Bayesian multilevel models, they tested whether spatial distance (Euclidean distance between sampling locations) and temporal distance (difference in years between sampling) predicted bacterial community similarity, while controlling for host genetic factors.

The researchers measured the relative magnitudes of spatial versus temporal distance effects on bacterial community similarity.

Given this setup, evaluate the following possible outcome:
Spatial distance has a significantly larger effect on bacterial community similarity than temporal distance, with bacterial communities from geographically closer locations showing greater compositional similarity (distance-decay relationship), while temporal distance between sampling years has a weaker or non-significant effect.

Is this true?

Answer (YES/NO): YES